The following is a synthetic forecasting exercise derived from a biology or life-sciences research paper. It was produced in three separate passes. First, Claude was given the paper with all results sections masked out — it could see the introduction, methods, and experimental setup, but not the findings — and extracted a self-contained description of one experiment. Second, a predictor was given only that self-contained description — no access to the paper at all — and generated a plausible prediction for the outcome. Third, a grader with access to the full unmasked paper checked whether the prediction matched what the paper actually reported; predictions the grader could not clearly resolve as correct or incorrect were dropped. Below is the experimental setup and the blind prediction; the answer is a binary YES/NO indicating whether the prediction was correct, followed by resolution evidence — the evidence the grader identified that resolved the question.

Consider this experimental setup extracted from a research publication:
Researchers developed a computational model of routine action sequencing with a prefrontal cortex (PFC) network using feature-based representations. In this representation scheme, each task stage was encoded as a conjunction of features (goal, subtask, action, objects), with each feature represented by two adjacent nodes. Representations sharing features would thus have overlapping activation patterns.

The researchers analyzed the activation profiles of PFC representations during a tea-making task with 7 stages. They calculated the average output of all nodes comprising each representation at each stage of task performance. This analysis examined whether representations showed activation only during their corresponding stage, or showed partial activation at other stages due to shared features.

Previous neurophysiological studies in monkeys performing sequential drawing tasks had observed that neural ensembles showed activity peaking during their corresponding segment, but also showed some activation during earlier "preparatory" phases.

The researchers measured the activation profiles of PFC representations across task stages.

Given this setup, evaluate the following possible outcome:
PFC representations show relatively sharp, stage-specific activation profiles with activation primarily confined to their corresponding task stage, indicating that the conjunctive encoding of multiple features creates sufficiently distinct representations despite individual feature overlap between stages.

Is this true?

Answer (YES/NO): NO